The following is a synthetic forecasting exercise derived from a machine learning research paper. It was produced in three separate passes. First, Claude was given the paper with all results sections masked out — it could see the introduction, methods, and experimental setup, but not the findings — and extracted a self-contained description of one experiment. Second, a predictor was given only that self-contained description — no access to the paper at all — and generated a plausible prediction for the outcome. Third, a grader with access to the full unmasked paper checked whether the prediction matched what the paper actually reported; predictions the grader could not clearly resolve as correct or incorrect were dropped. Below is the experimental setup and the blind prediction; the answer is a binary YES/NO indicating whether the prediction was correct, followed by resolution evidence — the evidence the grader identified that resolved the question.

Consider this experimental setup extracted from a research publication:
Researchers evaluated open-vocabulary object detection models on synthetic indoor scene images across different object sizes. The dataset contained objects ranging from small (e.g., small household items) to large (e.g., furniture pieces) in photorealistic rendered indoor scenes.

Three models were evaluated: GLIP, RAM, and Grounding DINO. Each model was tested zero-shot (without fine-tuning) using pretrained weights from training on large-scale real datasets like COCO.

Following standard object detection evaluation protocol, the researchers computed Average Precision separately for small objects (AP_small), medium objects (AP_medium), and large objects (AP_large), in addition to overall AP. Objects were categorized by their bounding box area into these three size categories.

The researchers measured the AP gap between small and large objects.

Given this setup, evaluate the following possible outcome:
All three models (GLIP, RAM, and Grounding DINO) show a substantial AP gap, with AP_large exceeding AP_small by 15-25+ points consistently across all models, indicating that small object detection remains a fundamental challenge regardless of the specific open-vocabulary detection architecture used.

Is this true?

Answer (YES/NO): NO